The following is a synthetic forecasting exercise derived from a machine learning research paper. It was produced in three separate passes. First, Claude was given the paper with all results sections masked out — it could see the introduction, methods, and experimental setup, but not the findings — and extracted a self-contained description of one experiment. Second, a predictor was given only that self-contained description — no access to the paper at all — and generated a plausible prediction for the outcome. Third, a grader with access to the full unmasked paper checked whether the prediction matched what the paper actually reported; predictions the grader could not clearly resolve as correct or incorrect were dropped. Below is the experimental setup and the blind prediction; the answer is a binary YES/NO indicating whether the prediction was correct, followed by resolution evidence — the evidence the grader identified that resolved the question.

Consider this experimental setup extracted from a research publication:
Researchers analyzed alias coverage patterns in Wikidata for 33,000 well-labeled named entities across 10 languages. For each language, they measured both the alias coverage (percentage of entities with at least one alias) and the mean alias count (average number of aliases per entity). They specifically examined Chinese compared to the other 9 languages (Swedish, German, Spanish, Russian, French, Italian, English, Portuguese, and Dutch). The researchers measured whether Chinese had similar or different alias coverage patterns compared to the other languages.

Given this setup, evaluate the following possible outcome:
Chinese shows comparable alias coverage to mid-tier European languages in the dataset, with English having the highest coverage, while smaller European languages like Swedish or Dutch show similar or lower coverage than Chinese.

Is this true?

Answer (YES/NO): NO